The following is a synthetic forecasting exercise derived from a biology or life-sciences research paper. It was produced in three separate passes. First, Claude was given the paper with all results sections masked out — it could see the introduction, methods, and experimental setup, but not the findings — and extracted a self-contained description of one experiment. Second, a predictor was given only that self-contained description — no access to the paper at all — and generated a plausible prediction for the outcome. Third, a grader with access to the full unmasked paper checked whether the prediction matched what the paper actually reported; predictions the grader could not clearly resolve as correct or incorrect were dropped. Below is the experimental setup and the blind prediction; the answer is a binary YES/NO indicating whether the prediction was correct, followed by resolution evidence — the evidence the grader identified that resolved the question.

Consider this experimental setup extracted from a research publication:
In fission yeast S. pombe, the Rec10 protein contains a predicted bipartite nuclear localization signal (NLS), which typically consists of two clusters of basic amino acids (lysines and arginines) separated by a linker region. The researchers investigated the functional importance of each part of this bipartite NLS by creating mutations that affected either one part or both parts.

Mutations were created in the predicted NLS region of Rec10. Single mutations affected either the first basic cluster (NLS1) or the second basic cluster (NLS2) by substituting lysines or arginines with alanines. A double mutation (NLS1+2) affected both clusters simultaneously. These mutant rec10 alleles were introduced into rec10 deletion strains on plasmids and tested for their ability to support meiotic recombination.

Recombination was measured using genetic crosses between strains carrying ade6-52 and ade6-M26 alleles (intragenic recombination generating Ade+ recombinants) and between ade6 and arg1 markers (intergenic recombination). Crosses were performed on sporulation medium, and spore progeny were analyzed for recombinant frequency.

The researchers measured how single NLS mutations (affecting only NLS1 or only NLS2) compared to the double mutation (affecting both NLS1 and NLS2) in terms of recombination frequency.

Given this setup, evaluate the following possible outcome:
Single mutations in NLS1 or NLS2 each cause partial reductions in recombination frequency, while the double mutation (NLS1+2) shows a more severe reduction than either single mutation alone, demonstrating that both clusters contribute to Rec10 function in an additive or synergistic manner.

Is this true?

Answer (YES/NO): NO